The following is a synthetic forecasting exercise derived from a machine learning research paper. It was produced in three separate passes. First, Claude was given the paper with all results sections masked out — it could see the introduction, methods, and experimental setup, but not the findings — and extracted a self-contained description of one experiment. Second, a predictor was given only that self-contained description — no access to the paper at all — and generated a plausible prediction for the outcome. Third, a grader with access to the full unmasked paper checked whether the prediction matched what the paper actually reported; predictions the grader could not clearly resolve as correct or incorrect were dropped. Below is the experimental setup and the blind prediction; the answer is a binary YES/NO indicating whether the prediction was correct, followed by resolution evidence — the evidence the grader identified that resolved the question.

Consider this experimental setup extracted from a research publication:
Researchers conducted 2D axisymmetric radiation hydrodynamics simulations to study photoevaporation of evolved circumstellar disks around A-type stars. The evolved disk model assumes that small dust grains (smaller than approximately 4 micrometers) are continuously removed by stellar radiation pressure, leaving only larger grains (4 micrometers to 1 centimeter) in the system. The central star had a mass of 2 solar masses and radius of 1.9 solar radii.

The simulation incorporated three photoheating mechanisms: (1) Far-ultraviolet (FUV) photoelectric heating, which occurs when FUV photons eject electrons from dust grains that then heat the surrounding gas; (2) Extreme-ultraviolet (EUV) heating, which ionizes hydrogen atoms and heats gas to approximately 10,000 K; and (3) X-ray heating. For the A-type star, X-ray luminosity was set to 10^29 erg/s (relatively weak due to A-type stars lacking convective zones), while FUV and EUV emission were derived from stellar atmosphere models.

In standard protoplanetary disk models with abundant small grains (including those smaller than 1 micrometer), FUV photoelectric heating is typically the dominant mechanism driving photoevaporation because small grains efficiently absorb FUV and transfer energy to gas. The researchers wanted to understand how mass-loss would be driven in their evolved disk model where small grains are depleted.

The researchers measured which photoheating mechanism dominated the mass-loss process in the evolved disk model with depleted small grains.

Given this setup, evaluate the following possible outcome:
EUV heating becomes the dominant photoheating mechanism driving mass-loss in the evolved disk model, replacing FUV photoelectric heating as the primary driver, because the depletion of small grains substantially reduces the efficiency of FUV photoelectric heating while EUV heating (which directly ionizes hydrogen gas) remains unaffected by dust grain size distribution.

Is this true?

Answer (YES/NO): YES